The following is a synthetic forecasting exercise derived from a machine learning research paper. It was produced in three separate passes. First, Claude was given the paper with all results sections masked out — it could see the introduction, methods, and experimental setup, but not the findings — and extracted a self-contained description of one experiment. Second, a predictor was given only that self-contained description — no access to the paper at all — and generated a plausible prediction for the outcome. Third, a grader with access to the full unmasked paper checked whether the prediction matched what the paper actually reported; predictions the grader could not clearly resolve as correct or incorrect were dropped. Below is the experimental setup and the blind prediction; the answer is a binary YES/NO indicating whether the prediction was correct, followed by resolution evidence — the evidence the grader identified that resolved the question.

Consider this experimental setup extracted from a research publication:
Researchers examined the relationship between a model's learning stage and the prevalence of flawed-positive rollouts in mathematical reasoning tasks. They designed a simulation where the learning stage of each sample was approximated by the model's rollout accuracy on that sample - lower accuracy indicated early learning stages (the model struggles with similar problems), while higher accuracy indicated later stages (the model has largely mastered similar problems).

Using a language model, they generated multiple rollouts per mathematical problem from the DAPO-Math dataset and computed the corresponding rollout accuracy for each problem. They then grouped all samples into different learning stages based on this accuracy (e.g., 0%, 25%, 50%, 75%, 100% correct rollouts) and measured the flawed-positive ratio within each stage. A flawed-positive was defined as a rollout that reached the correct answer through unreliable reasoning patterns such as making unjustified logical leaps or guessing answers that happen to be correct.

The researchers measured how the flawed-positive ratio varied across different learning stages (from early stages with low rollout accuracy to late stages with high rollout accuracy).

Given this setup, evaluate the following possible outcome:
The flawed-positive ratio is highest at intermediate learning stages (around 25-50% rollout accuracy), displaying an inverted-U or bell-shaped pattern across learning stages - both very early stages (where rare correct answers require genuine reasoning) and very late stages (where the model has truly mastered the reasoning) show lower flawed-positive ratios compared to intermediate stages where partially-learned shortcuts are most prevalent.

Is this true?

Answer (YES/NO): NO